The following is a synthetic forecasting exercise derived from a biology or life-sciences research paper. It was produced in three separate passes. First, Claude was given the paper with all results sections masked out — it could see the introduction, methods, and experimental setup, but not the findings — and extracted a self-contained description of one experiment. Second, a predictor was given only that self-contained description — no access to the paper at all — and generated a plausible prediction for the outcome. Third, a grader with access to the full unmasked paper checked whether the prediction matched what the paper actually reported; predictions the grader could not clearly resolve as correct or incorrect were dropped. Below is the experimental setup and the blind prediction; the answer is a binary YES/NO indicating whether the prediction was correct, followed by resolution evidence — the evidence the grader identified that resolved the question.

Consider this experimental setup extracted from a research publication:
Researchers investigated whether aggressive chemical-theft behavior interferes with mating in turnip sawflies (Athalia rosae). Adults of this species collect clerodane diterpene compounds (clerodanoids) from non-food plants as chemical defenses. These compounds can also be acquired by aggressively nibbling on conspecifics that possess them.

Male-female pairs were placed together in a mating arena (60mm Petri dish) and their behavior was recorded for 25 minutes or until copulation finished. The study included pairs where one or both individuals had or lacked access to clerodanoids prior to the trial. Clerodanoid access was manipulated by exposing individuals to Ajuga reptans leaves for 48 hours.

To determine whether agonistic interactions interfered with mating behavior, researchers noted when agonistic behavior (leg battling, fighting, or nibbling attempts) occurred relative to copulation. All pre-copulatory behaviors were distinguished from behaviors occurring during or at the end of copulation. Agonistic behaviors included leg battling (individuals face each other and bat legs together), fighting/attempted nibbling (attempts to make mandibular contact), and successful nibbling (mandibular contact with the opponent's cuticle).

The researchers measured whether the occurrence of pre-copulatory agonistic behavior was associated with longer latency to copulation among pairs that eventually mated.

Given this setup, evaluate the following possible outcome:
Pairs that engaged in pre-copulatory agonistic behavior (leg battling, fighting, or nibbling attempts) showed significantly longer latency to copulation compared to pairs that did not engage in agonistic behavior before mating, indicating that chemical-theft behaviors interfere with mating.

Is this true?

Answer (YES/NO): YES